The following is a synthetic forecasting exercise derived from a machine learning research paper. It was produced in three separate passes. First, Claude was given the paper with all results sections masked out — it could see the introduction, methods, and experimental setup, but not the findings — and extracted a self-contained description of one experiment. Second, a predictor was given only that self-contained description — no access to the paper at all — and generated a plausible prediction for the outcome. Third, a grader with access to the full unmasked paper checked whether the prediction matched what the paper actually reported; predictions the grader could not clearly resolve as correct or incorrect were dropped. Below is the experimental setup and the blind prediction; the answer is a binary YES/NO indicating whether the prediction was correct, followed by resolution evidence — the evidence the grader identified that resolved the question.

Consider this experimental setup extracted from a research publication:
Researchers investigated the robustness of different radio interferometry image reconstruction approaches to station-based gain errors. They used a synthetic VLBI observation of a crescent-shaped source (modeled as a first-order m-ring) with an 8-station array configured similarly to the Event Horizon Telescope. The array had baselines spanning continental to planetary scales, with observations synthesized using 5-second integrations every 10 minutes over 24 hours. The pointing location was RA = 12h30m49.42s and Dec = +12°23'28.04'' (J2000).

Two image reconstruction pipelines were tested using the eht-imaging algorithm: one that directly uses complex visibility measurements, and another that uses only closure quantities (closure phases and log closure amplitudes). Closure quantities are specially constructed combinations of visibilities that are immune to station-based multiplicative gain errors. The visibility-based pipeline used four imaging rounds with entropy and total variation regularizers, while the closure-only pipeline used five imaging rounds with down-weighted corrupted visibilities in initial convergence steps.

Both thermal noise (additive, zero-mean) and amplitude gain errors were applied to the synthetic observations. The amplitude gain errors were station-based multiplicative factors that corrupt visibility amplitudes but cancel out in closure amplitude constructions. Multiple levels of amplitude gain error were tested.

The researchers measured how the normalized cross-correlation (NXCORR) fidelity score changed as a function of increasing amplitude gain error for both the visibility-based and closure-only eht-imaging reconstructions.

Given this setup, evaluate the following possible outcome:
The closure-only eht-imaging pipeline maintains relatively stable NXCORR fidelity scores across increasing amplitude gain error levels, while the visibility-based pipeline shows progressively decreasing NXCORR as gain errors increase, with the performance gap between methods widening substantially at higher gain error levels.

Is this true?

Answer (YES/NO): YES